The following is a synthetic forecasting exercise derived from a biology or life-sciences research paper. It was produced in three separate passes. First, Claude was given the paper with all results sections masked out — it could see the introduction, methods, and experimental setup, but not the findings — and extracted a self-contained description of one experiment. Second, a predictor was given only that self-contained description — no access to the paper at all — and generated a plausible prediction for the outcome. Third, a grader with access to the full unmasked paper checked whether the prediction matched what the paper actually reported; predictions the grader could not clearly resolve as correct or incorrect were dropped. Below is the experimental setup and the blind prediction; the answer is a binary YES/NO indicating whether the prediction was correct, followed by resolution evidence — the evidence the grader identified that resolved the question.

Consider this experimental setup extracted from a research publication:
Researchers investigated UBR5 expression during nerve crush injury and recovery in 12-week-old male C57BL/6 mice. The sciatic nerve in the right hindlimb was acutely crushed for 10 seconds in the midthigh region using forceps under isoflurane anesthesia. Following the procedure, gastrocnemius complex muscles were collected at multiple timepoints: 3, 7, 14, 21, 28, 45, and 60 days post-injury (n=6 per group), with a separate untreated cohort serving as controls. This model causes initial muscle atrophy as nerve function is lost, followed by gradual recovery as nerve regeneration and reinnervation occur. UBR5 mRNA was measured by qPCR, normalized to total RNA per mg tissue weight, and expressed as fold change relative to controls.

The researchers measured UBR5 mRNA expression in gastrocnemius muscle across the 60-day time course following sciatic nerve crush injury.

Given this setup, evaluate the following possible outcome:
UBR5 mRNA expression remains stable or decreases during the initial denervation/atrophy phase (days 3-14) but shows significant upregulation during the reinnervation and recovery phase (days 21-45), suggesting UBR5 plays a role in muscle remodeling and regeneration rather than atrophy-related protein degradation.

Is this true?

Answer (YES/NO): NO